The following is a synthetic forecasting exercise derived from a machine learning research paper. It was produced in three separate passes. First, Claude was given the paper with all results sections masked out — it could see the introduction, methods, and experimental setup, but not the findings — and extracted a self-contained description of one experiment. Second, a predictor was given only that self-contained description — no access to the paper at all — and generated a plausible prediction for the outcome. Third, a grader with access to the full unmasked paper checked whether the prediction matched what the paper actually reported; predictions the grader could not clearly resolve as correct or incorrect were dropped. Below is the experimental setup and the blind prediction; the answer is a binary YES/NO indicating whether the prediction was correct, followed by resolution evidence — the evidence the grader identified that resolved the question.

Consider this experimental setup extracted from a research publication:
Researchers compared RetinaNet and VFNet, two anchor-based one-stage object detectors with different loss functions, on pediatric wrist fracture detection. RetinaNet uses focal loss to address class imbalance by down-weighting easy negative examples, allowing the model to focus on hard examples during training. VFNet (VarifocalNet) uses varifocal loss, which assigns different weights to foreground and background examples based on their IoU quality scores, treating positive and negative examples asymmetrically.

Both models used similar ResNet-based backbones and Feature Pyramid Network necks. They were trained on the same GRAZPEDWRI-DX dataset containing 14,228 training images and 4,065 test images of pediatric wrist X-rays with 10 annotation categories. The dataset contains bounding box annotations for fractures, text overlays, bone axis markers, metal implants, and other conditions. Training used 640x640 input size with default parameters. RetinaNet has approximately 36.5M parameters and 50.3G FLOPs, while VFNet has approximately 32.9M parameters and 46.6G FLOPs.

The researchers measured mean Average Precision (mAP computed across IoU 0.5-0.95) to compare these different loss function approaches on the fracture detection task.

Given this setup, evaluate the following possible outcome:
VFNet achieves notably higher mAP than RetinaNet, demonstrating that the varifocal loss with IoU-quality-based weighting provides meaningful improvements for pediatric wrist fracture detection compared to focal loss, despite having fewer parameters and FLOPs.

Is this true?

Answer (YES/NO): YES